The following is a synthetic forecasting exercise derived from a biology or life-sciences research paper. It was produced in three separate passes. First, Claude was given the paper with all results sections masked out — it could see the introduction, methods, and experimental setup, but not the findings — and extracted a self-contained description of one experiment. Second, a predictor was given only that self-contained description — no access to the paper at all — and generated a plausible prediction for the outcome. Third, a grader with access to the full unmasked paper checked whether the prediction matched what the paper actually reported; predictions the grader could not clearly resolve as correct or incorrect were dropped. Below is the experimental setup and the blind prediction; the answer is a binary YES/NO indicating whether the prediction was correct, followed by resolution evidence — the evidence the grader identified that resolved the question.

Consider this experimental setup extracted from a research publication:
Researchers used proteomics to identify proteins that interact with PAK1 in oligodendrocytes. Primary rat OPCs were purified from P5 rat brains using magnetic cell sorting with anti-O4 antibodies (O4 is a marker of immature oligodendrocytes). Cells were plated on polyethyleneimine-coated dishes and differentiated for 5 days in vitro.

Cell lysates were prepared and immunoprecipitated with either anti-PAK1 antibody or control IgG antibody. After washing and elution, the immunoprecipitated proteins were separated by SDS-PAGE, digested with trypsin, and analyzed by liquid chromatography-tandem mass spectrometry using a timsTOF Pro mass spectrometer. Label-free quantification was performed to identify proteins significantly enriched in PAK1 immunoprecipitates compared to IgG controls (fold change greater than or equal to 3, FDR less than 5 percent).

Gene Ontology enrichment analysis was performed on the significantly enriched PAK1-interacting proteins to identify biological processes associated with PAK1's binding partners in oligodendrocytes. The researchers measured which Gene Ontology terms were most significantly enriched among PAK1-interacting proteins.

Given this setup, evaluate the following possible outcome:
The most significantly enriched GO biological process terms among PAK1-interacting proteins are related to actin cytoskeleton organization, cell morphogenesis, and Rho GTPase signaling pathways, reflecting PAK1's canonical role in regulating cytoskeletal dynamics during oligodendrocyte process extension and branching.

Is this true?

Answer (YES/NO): NO